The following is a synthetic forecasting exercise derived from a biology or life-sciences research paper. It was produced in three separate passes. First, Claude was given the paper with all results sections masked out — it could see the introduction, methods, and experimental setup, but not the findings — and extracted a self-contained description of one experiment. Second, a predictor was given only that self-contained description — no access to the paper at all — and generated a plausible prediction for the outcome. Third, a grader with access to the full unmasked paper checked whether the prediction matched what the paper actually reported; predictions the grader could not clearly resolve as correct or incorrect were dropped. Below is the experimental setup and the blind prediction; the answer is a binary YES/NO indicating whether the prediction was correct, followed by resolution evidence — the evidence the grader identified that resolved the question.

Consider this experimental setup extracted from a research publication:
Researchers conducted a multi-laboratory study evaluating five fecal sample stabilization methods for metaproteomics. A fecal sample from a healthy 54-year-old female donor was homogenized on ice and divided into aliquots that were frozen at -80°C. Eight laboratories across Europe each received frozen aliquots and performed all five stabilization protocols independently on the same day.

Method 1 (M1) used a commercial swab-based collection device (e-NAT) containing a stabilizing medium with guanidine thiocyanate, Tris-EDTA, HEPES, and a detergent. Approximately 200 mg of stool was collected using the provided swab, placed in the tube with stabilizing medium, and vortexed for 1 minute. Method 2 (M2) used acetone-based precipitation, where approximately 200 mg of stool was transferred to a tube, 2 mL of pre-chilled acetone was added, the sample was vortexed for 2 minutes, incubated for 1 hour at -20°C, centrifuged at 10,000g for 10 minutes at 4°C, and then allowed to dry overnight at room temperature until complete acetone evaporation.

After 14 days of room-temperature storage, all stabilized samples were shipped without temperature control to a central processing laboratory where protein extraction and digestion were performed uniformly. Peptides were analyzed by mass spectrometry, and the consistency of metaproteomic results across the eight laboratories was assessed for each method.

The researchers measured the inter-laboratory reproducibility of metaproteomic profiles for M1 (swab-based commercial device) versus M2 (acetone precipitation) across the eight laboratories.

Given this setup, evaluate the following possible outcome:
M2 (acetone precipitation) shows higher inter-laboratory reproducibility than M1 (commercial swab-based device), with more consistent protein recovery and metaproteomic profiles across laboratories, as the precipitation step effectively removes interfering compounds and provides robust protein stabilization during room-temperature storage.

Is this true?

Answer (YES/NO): NO